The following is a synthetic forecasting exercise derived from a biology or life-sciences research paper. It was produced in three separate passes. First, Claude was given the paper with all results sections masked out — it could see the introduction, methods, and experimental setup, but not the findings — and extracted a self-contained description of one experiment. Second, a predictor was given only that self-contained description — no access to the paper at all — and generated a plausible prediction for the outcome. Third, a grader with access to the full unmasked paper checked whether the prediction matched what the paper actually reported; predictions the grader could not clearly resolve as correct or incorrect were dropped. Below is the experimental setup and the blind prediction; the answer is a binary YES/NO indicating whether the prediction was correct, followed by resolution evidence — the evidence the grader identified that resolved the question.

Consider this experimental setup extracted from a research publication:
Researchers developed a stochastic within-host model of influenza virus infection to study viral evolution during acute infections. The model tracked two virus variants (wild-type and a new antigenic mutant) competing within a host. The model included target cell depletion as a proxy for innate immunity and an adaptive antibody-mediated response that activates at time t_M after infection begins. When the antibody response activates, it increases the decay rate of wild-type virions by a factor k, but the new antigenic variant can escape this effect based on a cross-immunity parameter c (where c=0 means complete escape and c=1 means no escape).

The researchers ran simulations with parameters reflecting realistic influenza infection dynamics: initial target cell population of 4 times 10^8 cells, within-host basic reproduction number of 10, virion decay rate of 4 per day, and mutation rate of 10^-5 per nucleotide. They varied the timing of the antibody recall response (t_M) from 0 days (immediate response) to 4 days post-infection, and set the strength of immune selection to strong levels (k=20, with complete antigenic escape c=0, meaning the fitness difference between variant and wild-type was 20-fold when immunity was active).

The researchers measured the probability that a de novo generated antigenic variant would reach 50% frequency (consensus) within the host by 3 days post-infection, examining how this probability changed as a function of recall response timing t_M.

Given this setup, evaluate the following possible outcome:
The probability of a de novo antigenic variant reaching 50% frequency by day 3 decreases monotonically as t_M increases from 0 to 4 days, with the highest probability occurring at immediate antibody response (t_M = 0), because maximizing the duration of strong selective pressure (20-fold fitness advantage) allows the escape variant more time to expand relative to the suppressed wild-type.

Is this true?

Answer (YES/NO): YES